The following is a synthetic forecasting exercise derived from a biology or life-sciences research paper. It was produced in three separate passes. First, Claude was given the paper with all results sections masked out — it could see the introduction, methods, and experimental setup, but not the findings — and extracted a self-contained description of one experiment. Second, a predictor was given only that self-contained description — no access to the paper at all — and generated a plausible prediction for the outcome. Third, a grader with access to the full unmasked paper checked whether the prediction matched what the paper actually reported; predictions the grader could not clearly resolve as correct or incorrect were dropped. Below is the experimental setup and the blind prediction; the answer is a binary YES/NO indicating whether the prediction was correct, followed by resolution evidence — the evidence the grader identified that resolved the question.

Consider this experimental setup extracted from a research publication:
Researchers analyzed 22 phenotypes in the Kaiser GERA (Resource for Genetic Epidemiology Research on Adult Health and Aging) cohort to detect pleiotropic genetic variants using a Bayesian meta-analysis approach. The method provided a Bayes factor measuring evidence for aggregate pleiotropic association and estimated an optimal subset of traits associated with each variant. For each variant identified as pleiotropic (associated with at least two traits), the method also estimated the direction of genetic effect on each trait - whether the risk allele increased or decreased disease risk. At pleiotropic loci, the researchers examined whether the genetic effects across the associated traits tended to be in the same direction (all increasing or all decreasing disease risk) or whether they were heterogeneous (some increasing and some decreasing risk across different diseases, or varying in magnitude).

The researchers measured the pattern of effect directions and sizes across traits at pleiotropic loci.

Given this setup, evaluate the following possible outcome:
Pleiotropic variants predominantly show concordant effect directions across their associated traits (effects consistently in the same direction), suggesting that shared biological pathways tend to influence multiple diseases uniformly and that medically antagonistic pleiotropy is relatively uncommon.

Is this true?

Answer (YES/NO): NO